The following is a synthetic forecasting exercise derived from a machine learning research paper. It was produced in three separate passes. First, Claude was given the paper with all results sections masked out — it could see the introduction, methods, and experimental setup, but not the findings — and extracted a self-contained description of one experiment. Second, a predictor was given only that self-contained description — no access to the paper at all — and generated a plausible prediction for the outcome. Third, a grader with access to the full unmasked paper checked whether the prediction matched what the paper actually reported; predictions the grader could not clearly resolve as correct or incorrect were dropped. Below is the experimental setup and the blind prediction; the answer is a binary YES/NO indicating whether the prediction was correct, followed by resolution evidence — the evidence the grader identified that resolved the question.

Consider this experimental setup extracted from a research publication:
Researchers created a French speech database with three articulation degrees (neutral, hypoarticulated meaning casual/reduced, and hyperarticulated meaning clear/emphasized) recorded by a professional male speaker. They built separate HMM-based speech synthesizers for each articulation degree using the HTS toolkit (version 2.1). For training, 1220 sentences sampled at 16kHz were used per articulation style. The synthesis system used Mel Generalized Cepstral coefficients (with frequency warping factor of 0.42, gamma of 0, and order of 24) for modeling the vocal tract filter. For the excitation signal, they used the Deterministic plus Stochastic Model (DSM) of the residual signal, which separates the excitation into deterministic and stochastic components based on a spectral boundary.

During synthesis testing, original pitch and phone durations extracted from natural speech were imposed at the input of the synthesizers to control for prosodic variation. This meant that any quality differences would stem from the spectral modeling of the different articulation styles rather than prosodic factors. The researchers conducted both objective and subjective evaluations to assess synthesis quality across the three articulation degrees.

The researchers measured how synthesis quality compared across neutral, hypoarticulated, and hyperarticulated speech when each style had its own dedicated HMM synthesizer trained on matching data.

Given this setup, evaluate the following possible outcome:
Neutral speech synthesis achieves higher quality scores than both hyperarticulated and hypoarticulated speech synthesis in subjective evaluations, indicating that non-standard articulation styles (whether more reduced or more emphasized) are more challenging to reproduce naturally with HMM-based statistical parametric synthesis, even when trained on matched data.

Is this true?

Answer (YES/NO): NO